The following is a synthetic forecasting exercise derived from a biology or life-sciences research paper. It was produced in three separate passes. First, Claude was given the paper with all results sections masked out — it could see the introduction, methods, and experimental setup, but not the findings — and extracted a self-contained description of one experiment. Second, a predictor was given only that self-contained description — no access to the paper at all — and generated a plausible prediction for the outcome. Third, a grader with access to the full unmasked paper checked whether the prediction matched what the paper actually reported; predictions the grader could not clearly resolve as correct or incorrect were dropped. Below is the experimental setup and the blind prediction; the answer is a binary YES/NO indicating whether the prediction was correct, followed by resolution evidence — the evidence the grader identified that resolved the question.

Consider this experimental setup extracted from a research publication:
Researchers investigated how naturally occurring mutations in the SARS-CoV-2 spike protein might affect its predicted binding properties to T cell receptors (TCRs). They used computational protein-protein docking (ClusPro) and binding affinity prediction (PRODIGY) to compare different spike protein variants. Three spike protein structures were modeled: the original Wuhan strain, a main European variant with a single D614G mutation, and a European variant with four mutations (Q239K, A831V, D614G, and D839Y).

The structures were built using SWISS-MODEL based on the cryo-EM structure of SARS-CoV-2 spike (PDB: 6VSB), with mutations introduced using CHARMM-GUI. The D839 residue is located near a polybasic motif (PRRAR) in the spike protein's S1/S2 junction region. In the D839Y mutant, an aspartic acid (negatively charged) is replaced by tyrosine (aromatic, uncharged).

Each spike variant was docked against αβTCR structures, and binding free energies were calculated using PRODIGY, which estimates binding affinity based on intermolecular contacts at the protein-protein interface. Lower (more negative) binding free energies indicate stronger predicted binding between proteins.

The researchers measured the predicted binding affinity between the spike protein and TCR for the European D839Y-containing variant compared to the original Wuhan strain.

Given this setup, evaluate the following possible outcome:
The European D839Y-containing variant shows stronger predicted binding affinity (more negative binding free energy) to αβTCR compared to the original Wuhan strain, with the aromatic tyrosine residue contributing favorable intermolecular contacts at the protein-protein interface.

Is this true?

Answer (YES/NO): YES